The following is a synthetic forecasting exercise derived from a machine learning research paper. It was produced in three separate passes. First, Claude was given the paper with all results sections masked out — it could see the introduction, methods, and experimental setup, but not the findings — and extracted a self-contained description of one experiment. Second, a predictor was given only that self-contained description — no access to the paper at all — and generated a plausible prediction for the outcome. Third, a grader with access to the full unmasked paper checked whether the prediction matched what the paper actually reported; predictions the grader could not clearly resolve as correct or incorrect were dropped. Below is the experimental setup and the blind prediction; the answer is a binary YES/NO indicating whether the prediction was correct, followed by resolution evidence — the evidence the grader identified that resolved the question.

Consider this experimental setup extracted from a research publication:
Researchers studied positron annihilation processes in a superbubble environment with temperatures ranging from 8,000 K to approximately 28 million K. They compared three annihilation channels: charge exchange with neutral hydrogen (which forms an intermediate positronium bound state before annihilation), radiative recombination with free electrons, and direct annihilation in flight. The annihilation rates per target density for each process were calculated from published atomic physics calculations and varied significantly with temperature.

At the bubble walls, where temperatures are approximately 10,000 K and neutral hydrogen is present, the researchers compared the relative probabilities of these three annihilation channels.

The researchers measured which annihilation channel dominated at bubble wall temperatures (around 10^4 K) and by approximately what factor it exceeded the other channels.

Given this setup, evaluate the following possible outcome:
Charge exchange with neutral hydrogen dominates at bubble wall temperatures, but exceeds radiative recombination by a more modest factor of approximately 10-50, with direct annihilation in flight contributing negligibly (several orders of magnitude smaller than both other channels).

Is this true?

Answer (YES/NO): NO